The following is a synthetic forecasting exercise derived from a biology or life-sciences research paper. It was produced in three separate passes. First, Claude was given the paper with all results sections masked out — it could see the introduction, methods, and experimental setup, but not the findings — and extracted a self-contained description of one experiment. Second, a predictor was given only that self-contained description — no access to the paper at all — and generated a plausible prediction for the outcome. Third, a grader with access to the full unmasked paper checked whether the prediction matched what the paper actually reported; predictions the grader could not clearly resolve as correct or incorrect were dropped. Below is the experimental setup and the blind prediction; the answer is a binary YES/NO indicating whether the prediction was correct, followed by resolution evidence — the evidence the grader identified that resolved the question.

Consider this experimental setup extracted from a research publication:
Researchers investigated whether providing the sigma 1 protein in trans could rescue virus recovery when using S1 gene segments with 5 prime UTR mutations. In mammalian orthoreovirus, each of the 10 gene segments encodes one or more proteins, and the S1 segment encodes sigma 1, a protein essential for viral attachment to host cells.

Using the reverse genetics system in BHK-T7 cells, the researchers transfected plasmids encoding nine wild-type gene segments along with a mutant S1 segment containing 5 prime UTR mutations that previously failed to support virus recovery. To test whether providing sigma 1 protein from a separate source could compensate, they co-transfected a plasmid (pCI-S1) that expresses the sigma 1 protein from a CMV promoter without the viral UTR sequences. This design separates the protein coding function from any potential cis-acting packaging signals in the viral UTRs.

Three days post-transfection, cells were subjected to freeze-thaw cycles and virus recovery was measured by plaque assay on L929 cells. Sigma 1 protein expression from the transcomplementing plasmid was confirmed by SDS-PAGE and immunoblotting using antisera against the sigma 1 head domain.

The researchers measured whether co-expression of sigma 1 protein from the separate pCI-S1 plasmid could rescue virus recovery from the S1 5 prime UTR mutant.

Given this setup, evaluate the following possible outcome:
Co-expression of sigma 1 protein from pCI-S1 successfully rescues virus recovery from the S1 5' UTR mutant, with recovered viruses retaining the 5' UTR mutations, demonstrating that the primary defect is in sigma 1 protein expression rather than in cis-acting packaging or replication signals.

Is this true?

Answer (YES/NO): NO